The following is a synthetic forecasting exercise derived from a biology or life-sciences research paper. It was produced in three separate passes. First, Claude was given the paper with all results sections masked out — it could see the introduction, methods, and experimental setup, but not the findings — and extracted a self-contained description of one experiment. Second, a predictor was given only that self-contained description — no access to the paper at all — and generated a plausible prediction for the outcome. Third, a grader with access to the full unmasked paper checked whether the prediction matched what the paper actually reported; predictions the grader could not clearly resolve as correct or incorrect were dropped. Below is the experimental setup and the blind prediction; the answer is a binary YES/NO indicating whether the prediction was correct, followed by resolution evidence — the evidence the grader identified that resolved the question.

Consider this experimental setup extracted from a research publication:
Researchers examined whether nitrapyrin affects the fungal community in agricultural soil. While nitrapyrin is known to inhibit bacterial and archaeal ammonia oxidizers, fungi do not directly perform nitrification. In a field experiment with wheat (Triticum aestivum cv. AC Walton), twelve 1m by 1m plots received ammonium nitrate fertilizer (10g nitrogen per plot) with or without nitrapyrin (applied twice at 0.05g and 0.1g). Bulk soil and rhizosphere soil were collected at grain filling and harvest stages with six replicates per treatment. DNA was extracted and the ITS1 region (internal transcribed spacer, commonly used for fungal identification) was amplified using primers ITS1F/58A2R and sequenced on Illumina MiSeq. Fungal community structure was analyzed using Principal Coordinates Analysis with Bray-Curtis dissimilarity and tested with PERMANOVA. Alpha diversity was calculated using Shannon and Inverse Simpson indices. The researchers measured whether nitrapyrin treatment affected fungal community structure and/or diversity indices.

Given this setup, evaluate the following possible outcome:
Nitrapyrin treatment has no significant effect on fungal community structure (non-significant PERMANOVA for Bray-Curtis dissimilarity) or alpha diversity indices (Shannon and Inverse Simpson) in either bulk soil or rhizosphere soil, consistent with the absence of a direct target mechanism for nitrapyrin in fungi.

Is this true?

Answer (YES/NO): NO